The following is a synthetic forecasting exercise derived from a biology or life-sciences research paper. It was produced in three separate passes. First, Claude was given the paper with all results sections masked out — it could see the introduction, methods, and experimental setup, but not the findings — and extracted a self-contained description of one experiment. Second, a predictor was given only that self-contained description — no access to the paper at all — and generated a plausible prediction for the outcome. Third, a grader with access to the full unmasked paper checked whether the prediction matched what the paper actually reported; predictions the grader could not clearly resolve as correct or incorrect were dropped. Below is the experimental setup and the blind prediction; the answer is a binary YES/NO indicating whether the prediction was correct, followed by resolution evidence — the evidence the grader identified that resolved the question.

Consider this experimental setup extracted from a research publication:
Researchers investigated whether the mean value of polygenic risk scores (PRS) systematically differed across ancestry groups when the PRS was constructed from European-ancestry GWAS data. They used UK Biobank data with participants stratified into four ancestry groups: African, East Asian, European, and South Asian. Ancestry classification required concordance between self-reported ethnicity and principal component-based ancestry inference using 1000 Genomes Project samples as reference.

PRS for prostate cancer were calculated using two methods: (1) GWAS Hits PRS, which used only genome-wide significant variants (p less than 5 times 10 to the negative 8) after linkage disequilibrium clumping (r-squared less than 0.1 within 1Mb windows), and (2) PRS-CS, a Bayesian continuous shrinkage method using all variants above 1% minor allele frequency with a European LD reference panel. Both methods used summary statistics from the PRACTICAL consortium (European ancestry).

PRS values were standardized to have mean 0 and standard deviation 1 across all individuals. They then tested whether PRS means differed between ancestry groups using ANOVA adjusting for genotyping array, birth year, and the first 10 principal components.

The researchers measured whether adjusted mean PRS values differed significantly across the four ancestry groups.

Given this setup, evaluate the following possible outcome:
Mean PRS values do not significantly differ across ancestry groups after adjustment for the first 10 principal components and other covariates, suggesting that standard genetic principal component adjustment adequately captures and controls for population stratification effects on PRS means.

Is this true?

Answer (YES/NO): NO